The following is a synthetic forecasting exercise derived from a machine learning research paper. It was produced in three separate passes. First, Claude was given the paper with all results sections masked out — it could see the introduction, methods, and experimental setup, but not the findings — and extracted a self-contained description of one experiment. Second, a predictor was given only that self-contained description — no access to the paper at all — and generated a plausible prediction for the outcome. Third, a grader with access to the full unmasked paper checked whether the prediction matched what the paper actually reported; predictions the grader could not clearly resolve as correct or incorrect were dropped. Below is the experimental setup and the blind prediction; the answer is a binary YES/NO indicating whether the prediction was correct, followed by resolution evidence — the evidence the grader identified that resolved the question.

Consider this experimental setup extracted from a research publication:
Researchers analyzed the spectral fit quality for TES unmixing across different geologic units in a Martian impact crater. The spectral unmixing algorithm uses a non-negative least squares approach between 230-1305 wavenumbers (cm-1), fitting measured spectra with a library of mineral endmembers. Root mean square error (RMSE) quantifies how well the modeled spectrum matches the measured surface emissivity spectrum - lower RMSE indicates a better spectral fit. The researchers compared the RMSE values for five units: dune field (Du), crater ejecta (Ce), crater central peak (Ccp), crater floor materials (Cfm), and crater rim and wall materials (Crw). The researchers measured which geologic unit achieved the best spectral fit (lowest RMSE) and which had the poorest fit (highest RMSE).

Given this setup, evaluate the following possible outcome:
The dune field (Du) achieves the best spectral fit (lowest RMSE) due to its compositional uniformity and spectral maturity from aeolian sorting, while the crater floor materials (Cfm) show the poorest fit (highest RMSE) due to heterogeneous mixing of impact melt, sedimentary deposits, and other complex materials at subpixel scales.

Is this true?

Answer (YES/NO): NO